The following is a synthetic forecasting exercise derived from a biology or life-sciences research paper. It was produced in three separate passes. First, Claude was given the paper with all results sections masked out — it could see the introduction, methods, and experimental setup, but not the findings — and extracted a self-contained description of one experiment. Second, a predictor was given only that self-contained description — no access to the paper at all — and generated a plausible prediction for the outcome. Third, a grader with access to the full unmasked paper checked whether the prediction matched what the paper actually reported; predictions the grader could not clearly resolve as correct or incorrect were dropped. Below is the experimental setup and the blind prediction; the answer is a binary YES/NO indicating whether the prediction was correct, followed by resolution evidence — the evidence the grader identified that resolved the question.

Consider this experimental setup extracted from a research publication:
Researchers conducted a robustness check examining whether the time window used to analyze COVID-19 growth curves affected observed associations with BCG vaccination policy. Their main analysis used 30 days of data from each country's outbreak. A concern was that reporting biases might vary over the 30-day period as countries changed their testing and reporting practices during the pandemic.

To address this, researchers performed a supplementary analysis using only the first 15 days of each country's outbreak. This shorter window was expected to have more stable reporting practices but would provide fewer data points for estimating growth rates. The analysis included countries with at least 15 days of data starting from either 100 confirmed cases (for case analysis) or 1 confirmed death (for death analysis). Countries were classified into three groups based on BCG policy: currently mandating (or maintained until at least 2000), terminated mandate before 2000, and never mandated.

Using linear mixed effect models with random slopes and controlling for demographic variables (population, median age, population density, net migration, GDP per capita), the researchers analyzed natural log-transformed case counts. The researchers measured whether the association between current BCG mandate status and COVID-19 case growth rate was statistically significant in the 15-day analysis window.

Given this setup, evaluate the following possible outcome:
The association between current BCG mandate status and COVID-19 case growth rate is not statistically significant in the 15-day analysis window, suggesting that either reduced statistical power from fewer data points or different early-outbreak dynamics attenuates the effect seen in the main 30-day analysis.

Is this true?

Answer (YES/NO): NO